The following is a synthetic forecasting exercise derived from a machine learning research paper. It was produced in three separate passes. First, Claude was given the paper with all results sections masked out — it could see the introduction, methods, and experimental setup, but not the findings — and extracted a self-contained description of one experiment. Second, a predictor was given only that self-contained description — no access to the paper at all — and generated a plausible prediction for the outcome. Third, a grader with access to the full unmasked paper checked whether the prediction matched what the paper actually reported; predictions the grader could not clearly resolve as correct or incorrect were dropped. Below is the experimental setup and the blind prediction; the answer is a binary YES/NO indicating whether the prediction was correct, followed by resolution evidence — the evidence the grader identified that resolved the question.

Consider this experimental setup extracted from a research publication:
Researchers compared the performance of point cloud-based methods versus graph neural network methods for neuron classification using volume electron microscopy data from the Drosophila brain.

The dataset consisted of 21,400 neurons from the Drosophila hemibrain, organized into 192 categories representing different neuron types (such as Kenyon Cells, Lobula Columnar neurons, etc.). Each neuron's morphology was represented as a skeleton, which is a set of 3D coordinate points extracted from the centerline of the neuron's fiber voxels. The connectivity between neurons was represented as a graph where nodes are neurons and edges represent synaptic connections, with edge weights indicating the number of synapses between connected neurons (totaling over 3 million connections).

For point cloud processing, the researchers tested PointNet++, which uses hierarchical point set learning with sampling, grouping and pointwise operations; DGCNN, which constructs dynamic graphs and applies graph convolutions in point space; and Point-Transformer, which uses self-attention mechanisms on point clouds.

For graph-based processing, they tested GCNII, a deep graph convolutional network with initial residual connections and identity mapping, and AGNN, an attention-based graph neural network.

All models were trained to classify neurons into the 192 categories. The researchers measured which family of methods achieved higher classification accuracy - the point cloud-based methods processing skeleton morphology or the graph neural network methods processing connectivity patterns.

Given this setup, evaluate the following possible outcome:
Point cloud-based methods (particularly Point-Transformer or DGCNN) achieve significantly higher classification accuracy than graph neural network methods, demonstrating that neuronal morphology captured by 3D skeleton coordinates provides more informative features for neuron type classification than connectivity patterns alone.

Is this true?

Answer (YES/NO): YES